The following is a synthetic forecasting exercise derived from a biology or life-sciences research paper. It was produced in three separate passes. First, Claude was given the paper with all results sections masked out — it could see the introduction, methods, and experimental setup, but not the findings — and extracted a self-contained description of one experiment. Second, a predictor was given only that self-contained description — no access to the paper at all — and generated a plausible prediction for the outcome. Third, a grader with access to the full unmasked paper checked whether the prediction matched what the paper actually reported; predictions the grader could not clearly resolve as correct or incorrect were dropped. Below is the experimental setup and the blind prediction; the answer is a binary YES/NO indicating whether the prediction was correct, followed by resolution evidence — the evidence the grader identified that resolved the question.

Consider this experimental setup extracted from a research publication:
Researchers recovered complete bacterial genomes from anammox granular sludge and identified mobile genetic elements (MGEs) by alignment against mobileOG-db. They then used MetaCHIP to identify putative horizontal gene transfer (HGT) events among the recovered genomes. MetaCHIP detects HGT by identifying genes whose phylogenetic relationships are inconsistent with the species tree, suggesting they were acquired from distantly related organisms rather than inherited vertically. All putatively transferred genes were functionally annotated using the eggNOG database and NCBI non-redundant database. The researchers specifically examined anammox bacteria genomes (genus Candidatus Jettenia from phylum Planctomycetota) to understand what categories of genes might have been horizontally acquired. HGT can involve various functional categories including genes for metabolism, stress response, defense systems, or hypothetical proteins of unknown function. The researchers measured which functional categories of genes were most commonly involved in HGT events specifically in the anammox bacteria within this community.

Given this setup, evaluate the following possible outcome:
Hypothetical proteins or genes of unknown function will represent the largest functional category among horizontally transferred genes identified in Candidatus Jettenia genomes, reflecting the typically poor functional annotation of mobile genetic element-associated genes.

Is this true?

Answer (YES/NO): NO